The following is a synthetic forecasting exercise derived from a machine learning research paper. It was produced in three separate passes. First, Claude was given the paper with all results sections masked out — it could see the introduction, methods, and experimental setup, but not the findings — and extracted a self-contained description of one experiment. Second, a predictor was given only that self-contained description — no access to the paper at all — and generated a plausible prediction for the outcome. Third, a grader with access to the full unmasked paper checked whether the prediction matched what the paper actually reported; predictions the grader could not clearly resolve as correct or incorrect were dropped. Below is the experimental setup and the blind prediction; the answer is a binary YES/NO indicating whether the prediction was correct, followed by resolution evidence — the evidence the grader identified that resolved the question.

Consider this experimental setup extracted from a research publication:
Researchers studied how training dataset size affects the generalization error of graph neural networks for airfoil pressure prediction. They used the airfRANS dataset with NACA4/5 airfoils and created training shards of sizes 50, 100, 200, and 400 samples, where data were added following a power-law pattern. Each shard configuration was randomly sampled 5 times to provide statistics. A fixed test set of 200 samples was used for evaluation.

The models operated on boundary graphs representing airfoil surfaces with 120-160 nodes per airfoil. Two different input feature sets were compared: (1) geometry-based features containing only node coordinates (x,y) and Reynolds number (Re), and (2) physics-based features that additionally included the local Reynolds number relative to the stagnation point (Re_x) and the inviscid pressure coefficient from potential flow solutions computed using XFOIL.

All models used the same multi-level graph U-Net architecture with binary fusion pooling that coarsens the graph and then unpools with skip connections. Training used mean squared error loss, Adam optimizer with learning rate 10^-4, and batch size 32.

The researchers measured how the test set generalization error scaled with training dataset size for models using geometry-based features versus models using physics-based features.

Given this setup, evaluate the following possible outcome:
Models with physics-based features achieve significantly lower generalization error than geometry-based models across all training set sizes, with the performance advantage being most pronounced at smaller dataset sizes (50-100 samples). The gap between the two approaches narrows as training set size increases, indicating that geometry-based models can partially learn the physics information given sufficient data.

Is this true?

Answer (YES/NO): NO